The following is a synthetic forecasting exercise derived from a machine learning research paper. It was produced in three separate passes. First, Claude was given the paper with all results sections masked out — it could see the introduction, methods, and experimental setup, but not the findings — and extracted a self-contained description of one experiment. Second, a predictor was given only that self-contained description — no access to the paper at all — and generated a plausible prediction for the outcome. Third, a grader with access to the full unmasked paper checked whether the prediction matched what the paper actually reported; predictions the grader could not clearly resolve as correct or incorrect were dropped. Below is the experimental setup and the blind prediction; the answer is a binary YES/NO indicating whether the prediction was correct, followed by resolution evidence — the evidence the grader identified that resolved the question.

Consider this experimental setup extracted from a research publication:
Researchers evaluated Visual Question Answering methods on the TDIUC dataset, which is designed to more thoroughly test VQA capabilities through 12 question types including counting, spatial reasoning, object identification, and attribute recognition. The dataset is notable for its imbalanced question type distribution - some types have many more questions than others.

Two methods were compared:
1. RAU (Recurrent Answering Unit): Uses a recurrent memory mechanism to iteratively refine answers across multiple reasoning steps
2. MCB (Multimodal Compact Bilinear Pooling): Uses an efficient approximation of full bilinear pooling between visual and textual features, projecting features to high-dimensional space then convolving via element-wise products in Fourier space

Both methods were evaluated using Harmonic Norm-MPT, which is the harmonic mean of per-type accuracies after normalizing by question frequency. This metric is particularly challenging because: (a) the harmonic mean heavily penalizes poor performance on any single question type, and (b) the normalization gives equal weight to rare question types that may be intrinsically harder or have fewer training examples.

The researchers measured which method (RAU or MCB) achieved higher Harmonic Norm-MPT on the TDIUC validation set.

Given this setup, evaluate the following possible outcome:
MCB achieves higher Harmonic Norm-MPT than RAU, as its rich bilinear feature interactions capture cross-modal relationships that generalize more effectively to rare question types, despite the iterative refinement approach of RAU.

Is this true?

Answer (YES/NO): YES